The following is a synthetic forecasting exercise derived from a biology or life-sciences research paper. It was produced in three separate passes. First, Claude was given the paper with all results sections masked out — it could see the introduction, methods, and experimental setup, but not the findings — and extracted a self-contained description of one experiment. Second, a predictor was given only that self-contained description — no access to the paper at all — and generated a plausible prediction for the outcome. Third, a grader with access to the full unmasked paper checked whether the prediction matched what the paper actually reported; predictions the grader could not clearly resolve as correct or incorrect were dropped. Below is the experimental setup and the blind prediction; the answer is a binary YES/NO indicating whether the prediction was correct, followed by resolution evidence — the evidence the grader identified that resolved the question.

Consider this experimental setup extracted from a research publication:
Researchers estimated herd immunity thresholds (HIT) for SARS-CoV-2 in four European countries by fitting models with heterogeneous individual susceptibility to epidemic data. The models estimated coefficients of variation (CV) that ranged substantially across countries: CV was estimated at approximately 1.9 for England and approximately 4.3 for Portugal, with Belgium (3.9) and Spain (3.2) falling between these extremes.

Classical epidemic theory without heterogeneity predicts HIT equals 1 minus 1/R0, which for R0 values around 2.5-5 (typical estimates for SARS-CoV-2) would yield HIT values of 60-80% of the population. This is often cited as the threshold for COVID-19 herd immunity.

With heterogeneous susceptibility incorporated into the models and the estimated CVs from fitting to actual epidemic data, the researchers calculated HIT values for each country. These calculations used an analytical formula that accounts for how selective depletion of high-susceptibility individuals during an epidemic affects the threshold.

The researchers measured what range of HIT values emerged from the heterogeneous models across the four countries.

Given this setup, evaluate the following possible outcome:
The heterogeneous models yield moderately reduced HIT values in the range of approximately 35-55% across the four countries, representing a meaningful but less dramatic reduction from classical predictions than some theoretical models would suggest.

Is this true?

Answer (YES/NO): NO